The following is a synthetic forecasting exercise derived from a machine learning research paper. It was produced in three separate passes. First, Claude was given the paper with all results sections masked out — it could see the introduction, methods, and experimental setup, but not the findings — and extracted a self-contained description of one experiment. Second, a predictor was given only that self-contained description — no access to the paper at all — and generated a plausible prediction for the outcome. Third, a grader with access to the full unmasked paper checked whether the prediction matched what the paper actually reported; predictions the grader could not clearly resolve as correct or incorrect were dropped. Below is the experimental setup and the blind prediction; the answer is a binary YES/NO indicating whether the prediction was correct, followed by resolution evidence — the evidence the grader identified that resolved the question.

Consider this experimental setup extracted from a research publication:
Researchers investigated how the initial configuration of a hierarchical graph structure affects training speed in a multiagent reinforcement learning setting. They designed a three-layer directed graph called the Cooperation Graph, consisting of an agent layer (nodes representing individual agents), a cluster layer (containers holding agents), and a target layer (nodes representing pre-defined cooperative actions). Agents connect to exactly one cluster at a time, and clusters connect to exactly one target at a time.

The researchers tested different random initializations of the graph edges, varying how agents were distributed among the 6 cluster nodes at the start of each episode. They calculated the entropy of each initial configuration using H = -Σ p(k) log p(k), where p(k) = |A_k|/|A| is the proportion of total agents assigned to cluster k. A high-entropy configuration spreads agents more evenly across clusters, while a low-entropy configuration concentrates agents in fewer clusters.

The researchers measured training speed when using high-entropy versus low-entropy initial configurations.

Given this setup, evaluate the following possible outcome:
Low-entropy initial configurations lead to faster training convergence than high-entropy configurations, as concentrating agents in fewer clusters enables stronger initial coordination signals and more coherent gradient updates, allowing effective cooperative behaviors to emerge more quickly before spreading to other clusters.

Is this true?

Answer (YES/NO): NO